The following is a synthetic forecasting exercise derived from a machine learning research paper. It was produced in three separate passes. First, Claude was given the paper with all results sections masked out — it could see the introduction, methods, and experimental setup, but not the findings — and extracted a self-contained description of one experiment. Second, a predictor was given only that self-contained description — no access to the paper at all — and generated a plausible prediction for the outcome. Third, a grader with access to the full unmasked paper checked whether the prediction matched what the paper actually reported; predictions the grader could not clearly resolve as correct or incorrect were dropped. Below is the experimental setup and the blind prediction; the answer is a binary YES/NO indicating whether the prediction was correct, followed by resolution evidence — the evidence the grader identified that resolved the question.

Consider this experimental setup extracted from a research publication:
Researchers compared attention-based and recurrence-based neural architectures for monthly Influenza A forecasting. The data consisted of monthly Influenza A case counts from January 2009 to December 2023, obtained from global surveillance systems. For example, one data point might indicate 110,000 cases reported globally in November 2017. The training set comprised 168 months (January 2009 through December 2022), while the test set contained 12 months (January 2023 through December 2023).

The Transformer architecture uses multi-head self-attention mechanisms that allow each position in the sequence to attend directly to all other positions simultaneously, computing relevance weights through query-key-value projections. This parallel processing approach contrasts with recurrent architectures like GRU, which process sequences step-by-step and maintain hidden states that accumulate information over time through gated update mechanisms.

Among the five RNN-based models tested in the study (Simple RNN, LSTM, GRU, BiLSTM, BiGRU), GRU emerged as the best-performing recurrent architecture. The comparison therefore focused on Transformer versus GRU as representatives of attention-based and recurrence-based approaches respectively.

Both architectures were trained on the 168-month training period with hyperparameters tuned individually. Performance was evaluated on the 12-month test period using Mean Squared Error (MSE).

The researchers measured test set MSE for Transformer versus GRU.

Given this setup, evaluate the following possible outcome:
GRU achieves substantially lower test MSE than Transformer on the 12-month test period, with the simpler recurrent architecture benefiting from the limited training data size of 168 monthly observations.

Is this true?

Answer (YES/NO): NO